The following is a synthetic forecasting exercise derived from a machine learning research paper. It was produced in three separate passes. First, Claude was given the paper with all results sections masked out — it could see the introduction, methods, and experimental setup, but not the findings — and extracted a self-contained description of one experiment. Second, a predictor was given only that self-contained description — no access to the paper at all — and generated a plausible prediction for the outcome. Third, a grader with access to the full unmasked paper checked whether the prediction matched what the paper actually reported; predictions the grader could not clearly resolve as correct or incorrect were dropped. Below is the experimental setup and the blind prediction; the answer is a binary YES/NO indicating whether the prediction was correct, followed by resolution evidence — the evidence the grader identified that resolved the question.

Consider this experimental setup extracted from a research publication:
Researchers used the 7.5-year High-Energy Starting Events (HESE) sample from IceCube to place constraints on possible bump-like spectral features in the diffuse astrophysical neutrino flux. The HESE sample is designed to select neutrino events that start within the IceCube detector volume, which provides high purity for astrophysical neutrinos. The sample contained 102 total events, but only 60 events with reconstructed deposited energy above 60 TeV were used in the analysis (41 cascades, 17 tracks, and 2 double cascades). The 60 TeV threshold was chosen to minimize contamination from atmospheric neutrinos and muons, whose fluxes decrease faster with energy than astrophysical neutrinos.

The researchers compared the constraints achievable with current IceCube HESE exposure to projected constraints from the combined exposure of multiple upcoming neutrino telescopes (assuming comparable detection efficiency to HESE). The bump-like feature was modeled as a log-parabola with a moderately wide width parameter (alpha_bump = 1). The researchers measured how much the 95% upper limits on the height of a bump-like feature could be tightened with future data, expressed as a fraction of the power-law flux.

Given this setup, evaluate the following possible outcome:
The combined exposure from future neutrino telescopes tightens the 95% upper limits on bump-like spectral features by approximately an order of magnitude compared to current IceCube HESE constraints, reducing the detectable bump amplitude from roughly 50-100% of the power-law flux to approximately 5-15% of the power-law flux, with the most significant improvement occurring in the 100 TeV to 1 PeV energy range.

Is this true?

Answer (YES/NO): NO